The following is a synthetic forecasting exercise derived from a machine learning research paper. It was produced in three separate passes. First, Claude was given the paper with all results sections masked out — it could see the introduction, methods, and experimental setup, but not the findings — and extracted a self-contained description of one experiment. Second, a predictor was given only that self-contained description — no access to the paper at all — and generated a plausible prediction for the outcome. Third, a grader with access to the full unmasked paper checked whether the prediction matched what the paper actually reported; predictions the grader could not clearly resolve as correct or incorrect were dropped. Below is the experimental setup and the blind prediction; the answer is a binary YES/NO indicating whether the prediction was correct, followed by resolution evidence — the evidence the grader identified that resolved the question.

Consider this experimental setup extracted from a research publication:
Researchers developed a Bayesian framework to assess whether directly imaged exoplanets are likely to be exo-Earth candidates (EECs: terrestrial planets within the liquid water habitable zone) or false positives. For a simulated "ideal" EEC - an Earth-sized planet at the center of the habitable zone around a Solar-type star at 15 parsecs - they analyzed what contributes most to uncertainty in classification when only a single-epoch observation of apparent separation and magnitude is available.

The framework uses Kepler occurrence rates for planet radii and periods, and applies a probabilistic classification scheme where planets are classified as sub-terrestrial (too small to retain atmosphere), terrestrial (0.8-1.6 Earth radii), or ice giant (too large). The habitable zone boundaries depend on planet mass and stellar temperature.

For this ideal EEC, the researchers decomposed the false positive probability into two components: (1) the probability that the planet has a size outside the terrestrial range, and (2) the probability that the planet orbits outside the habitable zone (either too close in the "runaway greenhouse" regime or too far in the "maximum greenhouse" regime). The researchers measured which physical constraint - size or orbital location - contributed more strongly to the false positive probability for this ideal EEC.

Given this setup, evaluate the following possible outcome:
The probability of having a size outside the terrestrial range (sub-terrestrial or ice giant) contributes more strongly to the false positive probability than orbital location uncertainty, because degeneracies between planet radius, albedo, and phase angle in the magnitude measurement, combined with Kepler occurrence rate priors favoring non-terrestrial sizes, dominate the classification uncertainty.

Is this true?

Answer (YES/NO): NO